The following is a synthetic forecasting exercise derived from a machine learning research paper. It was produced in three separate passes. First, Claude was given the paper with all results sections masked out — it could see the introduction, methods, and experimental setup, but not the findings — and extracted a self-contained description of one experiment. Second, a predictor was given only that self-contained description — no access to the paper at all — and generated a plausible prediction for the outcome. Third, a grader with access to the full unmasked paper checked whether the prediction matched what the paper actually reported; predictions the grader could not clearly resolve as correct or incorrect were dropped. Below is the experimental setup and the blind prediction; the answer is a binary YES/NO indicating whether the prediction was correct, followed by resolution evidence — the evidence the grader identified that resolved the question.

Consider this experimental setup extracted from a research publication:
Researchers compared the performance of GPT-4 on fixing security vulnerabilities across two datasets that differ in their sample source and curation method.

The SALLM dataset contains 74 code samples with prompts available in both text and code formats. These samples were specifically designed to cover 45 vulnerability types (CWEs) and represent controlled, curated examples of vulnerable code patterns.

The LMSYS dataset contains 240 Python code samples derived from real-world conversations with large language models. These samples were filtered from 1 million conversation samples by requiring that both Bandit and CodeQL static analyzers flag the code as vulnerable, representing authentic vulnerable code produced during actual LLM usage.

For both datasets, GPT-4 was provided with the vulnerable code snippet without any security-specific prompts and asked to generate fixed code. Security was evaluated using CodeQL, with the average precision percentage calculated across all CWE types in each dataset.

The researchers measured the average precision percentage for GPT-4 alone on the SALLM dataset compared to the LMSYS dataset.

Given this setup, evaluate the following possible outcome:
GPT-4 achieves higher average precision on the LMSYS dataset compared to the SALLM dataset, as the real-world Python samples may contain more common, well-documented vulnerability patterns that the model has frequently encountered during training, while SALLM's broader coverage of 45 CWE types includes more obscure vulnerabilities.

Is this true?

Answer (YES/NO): YES